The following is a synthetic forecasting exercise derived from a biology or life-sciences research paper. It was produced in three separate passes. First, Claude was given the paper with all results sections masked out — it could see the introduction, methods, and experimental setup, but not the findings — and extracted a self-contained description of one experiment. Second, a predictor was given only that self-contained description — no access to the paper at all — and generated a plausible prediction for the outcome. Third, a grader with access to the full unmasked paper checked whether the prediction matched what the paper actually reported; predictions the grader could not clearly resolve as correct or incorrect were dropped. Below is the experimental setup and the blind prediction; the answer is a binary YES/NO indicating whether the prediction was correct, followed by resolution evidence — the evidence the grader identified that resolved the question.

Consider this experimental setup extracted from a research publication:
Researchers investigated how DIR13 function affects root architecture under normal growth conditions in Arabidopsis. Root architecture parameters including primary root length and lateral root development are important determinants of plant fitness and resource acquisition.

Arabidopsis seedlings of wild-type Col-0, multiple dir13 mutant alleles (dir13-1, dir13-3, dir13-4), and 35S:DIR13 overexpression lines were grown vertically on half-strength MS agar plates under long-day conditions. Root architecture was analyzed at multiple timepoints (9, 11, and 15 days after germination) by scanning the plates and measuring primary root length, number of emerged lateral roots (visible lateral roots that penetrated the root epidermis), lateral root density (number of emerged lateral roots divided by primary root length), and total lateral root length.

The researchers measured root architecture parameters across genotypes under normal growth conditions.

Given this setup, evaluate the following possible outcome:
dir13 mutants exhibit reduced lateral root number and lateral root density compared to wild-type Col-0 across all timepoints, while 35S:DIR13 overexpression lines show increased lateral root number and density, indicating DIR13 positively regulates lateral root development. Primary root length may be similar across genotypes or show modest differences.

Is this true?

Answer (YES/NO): NO